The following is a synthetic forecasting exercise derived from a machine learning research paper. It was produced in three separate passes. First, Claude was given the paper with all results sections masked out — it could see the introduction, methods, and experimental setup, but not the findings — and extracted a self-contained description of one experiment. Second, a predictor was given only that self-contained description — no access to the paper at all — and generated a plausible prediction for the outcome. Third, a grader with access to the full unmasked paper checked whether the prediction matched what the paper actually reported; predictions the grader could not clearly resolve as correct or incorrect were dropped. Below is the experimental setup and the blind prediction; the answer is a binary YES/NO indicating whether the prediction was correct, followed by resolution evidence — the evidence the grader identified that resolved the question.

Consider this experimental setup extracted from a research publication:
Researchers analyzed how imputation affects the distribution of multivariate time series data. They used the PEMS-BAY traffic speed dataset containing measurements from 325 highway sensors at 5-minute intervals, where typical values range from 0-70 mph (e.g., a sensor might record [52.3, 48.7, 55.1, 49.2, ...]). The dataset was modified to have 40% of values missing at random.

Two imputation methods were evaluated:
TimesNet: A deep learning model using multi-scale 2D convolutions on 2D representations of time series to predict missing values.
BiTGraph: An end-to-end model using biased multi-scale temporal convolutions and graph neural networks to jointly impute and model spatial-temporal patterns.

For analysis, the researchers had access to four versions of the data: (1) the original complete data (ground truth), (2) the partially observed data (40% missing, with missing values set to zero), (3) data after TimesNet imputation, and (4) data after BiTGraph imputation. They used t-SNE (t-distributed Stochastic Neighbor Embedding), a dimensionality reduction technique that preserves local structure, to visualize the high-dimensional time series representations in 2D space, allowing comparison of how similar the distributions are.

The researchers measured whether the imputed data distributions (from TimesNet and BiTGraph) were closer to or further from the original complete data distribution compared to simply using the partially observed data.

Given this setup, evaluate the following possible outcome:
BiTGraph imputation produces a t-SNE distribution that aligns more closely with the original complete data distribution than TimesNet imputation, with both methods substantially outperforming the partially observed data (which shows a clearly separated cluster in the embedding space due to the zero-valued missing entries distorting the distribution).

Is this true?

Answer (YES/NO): NO